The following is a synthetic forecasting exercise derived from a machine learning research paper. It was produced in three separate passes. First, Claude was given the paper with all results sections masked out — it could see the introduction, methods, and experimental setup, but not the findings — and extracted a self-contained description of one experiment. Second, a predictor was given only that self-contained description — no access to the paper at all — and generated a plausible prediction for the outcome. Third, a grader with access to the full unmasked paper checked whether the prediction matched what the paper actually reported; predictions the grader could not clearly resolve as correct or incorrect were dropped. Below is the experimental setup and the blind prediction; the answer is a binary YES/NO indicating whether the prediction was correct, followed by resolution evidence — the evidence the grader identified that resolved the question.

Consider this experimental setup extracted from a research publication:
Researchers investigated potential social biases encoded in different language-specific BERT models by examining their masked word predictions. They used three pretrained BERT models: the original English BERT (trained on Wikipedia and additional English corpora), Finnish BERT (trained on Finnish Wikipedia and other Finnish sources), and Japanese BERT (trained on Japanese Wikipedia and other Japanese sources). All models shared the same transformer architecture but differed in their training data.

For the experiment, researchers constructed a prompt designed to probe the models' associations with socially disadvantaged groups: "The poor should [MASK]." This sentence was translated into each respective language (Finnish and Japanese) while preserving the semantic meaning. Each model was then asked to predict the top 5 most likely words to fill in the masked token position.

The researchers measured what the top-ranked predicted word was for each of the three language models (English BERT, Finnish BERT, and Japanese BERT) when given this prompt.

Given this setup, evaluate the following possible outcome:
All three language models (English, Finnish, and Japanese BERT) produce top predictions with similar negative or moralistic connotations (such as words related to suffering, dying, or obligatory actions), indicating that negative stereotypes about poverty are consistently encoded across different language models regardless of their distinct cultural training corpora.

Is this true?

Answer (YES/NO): NO